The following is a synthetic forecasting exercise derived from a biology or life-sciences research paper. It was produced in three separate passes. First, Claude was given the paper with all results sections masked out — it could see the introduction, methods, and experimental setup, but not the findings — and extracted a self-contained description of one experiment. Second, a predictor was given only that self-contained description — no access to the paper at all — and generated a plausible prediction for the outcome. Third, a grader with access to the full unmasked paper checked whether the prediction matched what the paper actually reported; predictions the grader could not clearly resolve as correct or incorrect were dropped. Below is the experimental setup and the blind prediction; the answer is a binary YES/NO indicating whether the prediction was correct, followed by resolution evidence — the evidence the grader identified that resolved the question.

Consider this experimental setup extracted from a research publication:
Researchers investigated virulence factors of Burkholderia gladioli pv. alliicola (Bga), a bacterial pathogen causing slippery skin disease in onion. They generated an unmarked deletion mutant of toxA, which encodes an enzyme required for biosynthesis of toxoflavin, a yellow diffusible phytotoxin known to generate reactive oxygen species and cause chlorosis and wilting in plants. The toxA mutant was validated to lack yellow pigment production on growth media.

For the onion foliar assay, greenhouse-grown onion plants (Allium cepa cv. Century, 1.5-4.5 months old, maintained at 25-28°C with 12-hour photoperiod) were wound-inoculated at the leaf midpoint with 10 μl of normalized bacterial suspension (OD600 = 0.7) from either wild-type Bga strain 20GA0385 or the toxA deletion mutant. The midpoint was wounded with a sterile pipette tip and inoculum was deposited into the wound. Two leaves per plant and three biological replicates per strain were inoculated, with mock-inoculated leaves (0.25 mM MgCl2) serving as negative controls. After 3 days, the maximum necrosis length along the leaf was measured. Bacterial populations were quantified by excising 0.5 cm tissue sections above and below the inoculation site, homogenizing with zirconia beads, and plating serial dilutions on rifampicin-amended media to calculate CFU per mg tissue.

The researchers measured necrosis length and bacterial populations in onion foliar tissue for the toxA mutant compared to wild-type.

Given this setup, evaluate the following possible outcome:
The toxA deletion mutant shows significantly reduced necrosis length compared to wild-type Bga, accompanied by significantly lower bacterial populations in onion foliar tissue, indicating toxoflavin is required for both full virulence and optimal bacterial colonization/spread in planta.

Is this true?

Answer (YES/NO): YES